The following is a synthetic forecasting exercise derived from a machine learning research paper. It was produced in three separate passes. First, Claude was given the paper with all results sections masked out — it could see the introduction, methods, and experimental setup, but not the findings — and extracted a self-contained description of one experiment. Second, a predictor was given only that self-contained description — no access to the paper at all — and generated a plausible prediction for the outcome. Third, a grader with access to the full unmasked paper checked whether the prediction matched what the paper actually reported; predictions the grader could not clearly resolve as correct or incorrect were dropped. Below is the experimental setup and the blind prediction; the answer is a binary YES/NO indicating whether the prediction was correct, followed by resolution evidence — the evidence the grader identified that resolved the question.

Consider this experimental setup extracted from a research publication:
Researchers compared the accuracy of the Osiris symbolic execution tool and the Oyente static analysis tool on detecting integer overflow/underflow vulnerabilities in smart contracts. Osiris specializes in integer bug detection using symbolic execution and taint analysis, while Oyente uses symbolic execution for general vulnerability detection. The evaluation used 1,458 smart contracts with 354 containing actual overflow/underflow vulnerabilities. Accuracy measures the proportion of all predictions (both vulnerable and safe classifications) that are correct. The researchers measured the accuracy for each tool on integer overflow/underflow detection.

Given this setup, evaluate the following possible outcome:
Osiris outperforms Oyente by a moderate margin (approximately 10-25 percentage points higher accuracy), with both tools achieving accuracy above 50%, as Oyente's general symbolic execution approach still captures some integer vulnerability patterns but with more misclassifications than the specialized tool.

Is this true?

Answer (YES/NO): NO